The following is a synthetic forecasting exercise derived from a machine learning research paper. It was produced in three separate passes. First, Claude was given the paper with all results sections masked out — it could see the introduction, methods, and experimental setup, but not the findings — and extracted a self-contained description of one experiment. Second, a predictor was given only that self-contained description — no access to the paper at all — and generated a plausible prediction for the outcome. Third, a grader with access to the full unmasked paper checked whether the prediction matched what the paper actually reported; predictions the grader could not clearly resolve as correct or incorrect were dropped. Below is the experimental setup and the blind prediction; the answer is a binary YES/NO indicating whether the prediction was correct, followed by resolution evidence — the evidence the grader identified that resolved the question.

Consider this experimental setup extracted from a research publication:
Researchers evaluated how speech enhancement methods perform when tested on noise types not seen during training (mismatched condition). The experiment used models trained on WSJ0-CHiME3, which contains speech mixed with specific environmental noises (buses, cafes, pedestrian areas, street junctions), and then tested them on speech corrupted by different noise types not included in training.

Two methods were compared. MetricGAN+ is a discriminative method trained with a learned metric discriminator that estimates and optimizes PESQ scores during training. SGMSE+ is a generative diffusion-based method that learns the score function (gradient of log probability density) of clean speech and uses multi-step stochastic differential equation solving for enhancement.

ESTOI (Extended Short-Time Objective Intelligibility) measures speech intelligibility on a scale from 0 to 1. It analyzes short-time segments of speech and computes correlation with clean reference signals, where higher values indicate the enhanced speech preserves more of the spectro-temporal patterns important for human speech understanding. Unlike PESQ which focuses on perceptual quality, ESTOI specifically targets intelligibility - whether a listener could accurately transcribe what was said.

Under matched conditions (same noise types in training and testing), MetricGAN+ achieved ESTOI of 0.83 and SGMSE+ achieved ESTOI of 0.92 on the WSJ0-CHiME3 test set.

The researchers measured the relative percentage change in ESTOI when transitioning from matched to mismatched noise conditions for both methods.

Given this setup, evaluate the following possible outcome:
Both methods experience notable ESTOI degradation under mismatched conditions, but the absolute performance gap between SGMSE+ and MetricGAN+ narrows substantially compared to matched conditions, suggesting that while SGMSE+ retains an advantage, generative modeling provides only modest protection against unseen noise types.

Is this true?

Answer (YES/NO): NO